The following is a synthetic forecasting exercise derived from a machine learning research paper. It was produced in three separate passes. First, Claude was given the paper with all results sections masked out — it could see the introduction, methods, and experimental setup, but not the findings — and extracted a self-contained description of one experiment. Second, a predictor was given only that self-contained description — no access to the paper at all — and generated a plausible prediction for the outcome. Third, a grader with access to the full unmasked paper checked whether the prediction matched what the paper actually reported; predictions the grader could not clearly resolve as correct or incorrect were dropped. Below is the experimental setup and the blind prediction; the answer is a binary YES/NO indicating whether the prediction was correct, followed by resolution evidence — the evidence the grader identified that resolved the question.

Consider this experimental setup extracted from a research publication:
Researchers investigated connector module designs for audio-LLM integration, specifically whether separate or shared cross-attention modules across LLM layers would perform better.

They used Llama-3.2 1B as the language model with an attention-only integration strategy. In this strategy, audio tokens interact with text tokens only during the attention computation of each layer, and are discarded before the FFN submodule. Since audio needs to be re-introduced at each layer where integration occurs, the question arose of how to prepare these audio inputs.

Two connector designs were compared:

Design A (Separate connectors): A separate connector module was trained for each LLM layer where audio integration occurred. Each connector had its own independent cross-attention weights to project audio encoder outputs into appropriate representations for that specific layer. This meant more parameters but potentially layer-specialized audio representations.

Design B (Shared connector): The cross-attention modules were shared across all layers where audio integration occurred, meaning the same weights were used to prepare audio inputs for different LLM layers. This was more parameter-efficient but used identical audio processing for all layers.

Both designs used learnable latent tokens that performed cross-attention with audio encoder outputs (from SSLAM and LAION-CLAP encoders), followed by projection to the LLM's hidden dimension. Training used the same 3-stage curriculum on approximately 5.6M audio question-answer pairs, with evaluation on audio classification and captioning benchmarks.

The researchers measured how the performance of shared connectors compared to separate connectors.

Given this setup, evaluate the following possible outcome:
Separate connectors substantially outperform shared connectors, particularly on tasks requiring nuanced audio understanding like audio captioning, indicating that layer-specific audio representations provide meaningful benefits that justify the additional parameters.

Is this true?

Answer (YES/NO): NO